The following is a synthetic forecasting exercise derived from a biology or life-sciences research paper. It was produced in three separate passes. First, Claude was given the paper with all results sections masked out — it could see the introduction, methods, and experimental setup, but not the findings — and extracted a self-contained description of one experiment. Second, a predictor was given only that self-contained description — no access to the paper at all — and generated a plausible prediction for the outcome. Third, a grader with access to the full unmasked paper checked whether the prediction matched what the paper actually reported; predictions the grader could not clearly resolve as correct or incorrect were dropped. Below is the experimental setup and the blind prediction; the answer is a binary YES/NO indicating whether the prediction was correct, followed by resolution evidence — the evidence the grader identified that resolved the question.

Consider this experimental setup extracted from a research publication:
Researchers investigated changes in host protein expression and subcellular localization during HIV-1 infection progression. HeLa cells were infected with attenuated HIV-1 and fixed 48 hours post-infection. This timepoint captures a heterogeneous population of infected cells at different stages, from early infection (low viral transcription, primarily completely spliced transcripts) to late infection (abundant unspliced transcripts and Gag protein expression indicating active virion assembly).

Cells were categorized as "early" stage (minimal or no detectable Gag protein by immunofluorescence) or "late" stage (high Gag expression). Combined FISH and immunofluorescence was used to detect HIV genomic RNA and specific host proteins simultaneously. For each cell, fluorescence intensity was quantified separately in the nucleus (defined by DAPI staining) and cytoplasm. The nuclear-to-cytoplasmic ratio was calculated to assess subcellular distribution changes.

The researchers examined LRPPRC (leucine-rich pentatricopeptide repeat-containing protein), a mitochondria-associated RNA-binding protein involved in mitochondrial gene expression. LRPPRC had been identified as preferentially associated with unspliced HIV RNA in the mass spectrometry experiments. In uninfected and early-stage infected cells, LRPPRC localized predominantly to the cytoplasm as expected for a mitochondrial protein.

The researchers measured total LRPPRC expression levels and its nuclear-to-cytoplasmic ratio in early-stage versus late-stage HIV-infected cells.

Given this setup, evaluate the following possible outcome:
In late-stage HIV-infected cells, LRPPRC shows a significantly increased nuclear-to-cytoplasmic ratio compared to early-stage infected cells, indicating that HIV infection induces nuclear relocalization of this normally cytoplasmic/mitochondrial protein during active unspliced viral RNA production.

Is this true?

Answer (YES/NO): NO